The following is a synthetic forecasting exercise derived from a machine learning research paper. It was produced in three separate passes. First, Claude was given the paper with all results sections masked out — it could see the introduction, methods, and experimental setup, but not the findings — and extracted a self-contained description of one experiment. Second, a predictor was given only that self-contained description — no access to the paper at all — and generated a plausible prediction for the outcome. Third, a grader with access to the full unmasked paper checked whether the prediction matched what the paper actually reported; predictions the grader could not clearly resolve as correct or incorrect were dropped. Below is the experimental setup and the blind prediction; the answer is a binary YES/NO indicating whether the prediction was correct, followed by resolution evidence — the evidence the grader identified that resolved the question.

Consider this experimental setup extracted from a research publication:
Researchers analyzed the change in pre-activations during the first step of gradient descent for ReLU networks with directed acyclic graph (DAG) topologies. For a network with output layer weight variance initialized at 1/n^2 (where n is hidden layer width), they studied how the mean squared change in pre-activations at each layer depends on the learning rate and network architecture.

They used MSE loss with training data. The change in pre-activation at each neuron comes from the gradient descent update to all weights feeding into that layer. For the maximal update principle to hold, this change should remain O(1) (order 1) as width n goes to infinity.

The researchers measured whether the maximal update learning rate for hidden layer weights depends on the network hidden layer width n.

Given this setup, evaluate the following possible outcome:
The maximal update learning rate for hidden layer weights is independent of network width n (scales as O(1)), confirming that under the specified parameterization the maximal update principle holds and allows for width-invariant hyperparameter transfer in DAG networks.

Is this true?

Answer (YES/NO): YES